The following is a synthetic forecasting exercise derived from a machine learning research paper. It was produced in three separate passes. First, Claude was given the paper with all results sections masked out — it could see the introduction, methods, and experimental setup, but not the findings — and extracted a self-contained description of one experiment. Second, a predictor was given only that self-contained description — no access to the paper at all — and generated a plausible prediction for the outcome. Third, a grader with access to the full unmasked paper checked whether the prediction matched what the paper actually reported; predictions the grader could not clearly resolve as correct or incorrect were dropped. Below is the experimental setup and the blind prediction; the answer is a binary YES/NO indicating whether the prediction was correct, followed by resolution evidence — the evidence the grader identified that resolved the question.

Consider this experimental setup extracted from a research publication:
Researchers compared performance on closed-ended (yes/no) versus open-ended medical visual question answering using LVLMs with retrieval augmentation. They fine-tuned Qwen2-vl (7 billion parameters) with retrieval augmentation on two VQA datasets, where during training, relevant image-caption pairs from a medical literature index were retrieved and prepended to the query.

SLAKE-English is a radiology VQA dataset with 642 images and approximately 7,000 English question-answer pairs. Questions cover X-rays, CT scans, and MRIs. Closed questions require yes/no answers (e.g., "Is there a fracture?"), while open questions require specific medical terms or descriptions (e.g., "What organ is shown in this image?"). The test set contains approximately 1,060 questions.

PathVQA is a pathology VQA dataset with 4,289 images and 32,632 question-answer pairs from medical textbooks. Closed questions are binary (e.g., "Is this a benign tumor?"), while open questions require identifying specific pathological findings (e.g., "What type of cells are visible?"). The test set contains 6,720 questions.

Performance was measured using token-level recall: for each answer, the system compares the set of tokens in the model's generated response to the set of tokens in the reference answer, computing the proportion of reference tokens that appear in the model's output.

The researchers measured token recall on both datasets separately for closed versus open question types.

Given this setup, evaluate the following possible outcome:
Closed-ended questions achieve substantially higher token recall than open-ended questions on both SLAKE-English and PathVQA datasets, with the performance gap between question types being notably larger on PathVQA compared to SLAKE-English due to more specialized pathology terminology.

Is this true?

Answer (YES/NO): NO